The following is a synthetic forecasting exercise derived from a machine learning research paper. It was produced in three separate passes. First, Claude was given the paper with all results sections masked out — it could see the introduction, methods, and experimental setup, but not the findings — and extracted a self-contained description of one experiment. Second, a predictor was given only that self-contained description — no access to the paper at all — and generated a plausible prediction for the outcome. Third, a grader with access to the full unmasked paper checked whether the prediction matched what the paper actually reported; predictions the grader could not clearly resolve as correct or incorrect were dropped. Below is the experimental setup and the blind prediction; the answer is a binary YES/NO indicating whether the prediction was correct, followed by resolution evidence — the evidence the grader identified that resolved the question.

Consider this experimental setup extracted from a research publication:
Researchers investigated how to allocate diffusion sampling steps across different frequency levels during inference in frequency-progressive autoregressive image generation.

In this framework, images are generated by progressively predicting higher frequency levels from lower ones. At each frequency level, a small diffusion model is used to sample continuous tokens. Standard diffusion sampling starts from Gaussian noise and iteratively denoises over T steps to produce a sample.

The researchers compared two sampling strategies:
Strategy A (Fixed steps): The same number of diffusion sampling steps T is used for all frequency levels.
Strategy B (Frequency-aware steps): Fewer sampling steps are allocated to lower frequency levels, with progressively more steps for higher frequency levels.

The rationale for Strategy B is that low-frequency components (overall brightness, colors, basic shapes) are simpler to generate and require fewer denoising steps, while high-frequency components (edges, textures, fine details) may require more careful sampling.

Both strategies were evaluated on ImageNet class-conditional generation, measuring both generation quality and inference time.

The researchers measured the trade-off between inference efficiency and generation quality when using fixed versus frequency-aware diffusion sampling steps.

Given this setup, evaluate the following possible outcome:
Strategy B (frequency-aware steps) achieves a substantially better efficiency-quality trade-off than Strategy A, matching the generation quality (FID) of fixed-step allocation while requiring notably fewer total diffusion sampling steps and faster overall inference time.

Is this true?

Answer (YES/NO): YES